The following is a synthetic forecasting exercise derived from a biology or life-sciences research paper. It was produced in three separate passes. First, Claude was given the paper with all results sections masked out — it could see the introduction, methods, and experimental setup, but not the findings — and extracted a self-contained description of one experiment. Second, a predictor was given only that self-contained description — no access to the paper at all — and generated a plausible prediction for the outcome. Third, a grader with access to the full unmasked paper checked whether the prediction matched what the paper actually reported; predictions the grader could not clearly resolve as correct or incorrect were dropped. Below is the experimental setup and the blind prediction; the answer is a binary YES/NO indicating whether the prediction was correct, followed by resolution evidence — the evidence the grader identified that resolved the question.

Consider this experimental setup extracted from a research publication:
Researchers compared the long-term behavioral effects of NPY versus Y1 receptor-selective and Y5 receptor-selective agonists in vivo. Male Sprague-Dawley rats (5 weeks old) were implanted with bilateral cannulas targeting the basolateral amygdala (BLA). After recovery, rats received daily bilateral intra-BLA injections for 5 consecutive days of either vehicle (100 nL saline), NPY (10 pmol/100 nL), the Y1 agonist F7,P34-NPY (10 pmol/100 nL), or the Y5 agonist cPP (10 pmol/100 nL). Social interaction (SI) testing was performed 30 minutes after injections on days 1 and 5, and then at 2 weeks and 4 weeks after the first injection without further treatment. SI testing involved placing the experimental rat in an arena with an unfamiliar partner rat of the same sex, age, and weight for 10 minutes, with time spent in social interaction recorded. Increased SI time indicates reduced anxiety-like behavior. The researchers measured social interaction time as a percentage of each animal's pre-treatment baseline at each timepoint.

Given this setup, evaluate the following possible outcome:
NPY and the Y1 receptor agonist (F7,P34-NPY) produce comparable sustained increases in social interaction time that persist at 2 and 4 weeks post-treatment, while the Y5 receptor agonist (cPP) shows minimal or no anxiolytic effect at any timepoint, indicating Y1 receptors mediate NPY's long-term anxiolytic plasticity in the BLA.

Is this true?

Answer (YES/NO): NO